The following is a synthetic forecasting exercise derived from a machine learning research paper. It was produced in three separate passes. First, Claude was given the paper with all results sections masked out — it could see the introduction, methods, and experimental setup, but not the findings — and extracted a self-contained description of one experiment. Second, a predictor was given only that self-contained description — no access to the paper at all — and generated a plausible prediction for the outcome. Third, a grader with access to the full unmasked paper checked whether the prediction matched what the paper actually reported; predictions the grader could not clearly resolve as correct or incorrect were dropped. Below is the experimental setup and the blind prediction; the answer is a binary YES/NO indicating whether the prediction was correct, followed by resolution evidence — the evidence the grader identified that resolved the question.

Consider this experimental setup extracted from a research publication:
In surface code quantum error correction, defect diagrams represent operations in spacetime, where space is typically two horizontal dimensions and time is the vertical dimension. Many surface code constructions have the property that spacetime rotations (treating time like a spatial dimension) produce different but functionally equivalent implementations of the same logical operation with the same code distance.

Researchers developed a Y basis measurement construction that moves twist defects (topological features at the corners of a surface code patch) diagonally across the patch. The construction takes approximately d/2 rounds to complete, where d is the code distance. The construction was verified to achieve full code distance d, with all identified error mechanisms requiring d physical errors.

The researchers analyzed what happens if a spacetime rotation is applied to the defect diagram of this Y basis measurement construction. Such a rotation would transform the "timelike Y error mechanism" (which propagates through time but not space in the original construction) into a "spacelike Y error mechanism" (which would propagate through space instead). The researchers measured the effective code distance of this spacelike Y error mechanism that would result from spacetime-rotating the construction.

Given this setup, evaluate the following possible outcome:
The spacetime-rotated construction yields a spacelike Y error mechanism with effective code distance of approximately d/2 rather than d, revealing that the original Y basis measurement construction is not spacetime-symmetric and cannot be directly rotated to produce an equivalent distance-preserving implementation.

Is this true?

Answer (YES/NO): YES